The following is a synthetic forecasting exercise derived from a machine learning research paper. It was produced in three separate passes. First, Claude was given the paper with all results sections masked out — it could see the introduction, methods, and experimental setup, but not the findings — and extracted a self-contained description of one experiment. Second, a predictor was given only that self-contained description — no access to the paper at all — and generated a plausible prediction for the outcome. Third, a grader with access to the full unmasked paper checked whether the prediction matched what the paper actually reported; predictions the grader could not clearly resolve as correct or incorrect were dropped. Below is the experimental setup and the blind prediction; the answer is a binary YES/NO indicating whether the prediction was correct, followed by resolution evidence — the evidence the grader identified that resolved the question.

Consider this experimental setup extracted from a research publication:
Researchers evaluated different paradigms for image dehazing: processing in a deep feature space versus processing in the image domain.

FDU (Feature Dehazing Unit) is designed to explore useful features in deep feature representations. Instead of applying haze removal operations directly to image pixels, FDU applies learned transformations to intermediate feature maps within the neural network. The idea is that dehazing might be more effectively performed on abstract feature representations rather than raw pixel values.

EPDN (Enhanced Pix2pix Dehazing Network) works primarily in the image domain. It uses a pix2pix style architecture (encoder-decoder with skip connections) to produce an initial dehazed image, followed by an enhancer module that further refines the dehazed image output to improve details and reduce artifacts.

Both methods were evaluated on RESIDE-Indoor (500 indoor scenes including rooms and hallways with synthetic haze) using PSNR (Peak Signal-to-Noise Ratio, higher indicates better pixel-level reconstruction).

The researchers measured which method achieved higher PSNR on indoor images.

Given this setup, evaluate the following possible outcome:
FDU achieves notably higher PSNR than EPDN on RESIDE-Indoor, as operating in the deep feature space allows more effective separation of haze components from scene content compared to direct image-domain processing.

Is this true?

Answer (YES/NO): YES